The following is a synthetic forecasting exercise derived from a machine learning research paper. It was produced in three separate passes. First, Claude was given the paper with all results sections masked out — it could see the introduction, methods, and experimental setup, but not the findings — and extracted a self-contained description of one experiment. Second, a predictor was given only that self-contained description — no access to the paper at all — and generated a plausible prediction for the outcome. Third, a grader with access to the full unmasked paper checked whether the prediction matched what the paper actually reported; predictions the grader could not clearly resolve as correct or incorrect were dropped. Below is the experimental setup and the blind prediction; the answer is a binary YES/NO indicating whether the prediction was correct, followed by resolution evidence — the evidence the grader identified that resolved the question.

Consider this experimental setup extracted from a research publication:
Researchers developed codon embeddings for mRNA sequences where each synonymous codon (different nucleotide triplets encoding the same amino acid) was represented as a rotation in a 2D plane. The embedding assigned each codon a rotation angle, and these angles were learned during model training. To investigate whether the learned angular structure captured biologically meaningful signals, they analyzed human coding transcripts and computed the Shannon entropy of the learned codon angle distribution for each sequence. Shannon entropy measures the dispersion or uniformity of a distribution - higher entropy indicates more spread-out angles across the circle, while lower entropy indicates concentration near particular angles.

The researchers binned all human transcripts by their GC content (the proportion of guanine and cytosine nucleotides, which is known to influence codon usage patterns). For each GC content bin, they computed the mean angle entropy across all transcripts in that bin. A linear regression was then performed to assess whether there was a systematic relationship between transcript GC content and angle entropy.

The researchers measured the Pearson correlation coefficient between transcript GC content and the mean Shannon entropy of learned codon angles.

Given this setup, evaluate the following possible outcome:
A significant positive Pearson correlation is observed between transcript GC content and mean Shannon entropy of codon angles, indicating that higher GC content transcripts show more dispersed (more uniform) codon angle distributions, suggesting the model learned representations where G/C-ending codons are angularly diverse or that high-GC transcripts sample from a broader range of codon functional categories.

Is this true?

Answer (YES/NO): YES